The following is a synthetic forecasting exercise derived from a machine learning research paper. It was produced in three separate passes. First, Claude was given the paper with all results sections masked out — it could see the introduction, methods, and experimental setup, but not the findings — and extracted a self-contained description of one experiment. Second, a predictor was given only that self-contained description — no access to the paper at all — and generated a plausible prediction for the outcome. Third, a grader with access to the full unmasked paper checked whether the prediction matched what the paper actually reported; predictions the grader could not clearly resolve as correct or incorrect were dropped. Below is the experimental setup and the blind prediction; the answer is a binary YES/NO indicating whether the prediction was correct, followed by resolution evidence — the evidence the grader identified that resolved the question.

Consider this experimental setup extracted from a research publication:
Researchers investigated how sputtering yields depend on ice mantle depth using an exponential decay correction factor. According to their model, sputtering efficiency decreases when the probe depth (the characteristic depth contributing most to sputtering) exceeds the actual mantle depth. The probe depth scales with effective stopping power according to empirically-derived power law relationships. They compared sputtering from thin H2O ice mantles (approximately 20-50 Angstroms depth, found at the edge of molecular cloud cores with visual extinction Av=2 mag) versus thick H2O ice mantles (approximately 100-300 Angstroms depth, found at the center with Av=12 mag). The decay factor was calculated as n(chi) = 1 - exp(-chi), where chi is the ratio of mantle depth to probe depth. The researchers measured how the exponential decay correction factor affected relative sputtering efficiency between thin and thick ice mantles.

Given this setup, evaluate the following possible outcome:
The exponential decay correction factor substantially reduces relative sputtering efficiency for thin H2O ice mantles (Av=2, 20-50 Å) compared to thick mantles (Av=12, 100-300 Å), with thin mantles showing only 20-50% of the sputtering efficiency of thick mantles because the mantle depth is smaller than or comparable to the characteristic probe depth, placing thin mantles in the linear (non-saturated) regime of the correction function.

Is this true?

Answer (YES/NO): NO